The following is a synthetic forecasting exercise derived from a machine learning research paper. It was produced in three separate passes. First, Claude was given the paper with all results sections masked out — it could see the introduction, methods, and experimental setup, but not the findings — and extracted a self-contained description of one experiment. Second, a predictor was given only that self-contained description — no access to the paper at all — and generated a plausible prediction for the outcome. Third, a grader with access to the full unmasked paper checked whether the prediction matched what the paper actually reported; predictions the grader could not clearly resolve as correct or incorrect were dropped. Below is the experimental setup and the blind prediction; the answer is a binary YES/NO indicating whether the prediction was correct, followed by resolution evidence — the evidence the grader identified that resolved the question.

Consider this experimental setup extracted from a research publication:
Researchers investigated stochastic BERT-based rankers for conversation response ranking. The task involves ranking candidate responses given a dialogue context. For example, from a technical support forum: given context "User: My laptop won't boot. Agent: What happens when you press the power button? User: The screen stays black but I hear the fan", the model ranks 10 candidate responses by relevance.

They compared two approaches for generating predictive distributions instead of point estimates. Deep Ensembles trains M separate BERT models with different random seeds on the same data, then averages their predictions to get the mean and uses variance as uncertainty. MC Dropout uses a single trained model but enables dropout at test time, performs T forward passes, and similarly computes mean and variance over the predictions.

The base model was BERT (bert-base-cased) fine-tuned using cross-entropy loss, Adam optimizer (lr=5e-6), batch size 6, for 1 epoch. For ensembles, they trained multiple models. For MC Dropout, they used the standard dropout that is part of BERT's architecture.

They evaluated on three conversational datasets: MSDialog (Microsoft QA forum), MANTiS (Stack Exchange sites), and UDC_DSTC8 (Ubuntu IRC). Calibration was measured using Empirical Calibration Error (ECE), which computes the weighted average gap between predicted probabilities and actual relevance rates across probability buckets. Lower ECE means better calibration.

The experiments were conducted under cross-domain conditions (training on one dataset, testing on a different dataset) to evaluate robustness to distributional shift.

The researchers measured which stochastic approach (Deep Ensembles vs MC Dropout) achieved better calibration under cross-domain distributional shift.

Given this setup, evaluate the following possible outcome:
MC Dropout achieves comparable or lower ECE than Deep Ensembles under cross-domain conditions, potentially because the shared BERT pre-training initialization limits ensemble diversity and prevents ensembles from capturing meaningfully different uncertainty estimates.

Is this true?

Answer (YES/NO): NO